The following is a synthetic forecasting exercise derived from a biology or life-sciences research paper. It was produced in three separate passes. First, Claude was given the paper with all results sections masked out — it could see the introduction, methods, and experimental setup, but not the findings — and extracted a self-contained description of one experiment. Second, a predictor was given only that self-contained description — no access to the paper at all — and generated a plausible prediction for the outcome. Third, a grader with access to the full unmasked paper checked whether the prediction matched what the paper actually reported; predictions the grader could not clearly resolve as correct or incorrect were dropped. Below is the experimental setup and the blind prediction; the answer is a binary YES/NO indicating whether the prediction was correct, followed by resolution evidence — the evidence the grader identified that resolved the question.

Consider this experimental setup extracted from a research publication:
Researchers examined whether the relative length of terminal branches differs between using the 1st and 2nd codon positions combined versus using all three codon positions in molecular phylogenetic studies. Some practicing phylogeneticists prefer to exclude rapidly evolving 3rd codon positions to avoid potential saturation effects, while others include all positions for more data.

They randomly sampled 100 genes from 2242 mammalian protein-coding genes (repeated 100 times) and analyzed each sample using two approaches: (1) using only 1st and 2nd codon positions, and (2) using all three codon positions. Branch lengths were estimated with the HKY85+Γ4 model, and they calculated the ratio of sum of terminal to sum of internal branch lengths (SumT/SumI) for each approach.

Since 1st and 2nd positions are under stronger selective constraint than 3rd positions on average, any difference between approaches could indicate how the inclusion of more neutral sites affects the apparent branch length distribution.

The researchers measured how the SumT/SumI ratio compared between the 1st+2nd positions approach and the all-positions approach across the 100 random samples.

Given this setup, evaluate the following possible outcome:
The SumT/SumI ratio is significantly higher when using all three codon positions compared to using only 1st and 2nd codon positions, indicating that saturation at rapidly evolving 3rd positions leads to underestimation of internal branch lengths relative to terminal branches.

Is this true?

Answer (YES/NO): NO